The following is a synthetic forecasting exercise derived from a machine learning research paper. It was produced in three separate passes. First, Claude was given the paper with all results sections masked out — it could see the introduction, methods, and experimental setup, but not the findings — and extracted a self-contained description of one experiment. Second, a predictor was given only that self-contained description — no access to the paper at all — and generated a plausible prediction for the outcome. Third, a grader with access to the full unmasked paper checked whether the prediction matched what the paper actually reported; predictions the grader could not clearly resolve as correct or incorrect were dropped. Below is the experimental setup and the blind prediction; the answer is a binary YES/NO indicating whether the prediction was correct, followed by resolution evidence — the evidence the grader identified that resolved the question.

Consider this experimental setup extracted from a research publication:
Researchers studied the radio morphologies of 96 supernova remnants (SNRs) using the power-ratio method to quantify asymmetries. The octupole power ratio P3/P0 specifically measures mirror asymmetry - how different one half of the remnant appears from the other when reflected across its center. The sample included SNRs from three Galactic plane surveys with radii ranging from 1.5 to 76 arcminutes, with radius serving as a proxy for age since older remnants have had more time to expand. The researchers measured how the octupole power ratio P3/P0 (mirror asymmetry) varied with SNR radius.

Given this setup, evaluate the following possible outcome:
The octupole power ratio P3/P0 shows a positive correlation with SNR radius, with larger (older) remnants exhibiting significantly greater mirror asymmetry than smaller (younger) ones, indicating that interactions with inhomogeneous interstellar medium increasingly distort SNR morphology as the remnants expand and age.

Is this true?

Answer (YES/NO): YES